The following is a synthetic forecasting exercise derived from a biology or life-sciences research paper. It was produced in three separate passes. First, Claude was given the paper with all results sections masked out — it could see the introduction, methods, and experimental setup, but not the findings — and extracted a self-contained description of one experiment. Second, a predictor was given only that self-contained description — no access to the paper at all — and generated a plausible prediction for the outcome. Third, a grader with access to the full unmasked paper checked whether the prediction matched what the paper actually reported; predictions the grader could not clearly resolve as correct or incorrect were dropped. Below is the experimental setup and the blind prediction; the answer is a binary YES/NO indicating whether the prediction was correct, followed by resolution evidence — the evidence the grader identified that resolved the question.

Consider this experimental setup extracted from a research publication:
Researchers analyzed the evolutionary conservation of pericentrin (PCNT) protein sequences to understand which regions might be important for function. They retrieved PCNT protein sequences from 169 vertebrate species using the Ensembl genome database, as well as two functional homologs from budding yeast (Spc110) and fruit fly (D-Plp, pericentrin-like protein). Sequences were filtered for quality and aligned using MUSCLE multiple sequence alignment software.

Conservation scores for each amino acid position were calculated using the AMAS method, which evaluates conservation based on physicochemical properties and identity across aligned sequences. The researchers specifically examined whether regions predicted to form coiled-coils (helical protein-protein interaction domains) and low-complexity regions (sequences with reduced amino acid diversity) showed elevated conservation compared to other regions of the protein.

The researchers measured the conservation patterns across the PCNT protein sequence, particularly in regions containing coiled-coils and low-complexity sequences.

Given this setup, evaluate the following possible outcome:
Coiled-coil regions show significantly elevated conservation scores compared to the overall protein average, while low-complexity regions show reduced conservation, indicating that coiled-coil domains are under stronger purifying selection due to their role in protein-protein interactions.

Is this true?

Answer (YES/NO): NO